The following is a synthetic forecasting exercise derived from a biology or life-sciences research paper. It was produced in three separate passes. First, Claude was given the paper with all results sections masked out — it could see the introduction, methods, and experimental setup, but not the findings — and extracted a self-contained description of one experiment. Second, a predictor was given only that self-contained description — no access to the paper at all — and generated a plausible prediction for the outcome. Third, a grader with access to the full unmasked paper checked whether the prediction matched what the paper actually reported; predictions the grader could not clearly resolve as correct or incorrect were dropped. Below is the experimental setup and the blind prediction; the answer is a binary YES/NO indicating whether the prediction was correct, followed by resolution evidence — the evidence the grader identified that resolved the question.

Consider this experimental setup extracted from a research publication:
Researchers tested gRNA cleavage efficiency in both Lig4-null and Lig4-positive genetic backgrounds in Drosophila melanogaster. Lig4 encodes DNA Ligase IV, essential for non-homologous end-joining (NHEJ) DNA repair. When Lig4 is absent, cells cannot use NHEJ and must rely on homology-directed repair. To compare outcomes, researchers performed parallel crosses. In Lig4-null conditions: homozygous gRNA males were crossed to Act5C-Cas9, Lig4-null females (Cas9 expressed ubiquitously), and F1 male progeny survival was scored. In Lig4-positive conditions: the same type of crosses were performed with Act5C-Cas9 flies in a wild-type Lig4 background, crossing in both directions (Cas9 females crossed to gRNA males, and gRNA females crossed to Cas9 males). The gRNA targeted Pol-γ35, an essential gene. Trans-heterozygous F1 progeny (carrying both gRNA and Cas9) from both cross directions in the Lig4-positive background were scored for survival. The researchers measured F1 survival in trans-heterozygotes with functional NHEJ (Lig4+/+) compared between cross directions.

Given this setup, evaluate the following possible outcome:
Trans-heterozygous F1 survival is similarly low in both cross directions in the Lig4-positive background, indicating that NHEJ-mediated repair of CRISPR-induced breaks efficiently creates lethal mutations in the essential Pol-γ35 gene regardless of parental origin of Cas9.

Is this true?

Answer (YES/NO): YES